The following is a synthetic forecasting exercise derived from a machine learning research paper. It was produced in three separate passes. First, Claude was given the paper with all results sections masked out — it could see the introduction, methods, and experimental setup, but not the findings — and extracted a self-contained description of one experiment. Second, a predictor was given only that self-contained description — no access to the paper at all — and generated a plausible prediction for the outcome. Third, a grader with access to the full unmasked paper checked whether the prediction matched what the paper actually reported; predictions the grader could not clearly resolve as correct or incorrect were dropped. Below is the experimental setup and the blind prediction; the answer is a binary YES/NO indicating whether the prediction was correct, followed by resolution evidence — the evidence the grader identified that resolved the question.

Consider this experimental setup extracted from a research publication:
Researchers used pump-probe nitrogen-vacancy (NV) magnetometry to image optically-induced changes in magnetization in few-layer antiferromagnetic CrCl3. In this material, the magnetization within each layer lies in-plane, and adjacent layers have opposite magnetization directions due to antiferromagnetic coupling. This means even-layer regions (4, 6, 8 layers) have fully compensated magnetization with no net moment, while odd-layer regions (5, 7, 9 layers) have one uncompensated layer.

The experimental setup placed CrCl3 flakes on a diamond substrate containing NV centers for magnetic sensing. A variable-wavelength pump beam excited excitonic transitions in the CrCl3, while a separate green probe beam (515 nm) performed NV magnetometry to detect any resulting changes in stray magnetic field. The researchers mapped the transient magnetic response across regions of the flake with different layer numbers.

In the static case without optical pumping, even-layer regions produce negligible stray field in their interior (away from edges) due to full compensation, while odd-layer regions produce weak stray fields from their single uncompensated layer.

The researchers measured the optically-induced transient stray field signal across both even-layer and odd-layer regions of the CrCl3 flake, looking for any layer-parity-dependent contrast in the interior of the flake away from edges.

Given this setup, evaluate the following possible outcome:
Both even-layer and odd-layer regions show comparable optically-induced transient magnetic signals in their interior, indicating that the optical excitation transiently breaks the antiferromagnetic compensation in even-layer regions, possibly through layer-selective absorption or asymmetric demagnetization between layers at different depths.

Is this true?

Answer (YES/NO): NO